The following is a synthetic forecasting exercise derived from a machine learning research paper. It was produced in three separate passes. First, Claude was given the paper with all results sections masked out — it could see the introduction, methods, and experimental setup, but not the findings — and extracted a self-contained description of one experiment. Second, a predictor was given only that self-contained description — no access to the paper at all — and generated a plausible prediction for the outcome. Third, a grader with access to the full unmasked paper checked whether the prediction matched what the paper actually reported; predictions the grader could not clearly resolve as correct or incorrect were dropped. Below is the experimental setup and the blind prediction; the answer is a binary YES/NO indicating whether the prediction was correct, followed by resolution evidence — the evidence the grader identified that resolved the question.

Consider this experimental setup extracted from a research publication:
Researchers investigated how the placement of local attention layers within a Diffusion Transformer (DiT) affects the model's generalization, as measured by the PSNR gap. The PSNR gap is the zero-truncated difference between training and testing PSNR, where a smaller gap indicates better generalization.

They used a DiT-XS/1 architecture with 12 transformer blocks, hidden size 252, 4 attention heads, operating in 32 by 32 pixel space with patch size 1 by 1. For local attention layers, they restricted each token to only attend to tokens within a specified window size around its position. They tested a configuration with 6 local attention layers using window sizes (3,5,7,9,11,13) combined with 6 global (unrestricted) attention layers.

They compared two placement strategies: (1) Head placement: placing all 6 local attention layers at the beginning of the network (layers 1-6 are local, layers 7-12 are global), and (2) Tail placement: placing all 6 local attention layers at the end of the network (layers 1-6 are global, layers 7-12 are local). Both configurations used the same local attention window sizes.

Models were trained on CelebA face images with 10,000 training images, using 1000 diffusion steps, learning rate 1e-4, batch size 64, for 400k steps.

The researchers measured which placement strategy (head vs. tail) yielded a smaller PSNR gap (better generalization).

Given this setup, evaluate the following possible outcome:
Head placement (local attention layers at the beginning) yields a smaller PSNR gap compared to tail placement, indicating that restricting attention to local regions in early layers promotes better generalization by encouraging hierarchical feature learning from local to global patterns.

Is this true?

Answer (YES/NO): YES